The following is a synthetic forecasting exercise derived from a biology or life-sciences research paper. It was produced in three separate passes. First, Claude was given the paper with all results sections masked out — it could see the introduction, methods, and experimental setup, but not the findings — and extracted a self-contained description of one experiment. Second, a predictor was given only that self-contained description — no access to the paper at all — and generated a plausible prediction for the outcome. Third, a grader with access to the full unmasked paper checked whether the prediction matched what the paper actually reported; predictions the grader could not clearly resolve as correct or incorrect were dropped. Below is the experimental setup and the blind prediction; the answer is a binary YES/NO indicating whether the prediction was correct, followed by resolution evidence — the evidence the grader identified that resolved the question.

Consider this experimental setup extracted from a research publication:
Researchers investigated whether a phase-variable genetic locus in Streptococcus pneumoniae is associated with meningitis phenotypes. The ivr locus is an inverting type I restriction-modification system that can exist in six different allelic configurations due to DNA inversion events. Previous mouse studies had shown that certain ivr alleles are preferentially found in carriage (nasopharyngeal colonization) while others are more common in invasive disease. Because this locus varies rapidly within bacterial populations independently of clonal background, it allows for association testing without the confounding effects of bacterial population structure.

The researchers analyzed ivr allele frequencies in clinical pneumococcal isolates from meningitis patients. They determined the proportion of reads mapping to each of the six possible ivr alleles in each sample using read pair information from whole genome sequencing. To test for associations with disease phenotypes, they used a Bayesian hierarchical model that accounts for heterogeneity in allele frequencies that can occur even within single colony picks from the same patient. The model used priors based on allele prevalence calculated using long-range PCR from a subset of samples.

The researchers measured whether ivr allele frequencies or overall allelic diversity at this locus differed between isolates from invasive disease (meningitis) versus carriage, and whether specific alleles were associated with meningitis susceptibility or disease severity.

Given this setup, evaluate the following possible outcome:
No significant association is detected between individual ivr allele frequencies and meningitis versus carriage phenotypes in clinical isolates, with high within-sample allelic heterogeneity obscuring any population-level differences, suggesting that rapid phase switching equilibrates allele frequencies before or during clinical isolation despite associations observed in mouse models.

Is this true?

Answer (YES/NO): NO